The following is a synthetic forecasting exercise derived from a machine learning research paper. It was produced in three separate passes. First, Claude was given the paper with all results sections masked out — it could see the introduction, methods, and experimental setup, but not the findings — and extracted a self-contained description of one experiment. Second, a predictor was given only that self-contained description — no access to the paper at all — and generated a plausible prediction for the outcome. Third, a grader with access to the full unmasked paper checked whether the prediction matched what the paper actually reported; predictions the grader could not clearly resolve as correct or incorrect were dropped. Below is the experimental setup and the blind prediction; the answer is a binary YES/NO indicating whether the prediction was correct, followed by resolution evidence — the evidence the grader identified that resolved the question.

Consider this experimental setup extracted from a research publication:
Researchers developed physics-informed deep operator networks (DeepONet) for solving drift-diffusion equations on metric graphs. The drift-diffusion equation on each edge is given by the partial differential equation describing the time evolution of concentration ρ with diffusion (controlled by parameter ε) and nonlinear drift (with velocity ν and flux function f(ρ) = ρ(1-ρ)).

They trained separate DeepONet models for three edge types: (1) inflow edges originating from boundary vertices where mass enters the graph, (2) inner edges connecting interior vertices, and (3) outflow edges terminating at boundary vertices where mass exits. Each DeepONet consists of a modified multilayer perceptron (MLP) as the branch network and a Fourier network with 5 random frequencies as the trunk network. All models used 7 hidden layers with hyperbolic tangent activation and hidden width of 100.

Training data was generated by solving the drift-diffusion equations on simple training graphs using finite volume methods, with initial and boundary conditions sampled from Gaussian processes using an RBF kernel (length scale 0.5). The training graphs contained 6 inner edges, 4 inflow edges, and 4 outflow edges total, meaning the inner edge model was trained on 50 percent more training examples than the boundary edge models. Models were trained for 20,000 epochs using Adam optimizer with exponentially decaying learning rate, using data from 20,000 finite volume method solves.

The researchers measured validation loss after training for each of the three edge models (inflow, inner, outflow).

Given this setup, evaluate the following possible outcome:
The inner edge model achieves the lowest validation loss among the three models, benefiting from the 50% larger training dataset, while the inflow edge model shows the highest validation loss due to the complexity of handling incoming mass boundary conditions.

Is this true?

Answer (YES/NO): YES